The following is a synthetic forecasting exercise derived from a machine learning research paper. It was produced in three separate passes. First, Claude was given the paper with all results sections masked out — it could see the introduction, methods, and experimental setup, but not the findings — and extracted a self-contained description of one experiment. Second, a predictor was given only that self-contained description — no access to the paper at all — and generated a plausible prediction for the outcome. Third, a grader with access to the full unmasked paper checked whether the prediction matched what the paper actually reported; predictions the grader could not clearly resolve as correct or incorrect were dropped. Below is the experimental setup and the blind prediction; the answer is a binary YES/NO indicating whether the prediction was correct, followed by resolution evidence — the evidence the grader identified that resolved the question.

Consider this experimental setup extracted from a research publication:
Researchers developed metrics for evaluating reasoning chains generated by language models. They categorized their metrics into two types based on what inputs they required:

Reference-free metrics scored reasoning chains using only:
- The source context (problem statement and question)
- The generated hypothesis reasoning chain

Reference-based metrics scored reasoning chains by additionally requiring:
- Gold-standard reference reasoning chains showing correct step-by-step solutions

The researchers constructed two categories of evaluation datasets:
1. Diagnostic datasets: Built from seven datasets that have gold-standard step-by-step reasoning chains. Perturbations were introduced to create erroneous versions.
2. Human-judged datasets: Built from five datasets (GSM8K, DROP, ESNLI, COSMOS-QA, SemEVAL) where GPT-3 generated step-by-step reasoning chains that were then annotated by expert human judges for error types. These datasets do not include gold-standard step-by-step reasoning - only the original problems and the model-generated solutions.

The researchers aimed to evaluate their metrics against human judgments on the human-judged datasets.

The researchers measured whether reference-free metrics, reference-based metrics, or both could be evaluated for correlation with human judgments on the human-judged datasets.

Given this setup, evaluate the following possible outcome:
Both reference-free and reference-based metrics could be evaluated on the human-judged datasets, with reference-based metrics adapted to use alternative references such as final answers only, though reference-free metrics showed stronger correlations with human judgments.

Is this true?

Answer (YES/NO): NO